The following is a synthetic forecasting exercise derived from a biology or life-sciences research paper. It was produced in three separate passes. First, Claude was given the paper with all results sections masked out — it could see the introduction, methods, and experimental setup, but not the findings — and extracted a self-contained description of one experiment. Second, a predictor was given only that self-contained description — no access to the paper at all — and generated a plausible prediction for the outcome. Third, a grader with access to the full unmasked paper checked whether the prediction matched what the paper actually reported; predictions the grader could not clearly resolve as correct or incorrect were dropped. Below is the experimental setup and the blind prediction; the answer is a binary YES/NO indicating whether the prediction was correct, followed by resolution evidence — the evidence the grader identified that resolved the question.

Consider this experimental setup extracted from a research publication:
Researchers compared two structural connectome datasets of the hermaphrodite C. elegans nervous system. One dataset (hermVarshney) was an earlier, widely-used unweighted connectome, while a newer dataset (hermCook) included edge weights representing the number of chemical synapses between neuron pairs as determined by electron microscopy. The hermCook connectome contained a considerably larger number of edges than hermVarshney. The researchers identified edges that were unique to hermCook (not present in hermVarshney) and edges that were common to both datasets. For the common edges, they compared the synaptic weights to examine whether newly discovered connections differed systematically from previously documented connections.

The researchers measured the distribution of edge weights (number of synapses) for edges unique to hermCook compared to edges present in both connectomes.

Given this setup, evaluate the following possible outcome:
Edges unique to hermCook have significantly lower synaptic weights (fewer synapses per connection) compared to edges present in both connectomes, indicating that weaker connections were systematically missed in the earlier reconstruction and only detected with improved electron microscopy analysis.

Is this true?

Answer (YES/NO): YES